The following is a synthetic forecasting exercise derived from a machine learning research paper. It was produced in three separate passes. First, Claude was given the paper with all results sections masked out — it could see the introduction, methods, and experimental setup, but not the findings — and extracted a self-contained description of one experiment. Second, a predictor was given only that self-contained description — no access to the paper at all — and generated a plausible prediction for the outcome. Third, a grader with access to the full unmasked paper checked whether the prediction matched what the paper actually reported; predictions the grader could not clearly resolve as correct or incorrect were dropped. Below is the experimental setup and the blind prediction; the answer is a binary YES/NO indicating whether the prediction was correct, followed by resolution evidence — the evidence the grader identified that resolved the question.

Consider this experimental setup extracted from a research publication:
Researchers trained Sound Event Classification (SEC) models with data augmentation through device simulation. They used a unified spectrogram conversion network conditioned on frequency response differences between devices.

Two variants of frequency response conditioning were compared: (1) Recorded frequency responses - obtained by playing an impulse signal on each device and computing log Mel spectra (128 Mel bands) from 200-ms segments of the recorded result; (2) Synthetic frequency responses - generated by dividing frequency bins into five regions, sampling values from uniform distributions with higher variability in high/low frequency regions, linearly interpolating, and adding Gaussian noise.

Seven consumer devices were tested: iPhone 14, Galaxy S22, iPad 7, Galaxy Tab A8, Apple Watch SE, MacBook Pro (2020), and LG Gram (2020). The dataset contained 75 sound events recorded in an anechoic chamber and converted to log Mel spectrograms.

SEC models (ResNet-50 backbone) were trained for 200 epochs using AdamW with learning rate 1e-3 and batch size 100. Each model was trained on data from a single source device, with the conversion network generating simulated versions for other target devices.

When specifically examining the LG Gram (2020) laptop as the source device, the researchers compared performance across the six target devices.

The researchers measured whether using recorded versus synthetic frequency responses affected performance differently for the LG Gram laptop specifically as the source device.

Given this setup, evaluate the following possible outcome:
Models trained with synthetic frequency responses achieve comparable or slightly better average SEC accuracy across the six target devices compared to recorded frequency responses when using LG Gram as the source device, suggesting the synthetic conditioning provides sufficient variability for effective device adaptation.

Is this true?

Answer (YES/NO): NO